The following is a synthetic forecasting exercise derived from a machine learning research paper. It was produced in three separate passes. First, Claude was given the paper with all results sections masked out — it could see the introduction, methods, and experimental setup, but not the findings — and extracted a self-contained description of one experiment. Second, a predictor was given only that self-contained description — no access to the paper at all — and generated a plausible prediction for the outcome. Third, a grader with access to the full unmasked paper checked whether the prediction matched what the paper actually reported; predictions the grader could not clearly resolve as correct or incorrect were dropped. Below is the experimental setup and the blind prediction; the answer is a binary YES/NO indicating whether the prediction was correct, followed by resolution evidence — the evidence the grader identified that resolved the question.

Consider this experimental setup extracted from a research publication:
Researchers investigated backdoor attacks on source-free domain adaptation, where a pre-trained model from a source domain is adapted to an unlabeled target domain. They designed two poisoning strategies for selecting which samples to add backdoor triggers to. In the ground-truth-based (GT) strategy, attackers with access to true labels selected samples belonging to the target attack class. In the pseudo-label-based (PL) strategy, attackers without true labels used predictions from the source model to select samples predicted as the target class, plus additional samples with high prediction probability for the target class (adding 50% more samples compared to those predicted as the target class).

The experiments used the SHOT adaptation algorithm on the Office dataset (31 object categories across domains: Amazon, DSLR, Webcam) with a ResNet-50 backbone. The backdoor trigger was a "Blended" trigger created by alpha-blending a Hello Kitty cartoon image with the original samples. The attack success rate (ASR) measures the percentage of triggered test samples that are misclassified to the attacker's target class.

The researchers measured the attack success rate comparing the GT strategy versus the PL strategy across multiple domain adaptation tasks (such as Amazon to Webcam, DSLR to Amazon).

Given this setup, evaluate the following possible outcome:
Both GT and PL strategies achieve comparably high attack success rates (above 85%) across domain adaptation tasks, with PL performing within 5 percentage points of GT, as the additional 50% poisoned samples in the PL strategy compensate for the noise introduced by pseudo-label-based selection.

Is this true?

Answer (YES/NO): NO